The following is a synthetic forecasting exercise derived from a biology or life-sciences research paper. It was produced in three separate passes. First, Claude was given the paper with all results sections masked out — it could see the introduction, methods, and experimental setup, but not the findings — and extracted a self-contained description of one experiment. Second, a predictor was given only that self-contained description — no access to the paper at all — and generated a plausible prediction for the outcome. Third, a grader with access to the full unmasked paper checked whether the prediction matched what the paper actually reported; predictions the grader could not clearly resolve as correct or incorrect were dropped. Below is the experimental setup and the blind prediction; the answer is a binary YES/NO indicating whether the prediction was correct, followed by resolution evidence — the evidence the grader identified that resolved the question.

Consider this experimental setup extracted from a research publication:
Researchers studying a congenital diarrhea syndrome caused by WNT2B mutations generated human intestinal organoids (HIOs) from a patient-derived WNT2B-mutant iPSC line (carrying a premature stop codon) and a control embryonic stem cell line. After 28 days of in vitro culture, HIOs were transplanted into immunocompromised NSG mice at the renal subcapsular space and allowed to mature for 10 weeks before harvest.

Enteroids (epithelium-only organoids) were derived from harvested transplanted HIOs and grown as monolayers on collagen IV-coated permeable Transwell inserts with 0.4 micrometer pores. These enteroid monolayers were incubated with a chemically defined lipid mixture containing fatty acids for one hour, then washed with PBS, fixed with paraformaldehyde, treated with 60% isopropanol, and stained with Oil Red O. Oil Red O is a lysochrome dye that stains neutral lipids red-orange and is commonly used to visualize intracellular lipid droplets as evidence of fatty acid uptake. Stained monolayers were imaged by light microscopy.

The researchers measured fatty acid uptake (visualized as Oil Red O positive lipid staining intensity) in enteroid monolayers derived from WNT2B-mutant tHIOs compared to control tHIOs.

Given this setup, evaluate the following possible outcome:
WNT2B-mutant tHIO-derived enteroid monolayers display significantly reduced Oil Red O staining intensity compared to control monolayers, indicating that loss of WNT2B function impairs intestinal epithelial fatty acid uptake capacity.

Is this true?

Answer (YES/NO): YES